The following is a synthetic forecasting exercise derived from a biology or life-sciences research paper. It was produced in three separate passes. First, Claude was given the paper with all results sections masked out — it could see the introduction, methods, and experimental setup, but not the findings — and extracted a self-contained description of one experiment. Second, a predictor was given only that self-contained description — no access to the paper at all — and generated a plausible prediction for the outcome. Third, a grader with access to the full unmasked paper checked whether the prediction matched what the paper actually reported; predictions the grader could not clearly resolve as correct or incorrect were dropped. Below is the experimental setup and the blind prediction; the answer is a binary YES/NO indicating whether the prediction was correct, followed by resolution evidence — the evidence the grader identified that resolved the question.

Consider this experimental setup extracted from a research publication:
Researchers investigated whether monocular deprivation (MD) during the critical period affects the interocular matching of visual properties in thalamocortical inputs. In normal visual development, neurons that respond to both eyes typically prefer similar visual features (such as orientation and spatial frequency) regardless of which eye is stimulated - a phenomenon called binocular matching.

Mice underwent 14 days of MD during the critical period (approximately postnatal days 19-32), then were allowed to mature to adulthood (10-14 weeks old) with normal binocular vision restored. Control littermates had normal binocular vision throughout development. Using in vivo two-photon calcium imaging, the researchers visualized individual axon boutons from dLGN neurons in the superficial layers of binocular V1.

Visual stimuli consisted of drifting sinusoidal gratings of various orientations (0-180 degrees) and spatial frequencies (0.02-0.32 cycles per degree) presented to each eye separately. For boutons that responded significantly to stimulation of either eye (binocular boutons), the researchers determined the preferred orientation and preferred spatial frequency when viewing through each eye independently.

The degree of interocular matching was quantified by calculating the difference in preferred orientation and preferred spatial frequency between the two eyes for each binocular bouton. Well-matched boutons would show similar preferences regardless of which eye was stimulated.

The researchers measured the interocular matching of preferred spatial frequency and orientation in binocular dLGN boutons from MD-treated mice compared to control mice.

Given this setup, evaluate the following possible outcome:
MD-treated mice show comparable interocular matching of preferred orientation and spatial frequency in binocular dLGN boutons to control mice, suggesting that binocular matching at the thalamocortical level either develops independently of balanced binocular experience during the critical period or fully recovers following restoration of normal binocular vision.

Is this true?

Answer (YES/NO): NO